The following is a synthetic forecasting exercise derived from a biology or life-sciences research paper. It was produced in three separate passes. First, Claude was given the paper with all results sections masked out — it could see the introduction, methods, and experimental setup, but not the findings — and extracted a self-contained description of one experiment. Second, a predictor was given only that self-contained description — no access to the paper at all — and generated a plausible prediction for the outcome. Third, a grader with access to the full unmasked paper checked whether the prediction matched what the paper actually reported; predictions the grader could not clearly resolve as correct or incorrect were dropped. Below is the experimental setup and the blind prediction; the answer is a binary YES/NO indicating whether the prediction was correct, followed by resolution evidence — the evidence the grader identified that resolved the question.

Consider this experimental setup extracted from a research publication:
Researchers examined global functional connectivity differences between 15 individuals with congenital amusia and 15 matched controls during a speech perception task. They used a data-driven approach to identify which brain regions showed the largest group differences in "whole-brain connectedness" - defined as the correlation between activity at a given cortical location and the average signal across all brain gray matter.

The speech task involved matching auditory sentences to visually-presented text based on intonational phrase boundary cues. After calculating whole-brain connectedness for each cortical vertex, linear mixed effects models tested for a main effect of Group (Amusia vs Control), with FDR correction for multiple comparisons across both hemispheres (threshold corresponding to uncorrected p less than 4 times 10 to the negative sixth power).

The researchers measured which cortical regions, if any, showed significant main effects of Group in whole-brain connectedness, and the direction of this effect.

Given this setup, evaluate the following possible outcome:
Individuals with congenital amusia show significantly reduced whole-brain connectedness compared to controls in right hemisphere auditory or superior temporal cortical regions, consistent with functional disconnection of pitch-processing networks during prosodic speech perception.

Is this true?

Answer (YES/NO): NO